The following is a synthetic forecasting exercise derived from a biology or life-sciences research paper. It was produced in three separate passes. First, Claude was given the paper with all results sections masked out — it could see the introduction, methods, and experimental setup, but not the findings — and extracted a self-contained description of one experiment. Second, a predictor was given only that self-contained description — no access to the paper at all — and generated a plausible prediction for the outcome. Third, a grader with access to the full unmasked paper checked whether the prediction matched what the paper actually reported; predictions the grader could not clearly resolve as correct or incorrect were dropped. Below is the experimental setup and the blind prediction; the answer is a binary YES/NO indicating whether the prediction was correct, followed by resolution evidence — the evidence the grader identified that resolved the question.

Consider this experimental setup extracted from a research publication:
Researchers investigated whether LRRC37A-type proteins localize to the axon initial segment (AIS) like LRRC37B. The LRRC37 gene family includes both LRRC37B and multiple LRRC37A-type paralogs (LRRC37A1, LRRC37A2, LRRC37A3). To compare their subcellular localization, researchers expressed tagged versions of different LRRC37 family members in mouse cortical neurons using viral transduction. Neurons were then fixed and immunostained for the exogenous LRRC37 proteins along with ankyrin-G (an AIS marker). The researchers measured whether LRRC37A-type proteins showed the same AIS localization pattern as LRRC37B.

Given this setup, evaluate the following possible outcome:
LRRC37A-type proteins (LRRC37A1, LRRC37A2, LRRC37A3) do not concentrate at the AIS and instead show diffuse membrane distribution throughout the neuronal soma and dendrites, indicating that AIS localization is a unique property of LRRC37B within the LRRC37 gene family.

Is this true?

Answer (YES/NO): NO